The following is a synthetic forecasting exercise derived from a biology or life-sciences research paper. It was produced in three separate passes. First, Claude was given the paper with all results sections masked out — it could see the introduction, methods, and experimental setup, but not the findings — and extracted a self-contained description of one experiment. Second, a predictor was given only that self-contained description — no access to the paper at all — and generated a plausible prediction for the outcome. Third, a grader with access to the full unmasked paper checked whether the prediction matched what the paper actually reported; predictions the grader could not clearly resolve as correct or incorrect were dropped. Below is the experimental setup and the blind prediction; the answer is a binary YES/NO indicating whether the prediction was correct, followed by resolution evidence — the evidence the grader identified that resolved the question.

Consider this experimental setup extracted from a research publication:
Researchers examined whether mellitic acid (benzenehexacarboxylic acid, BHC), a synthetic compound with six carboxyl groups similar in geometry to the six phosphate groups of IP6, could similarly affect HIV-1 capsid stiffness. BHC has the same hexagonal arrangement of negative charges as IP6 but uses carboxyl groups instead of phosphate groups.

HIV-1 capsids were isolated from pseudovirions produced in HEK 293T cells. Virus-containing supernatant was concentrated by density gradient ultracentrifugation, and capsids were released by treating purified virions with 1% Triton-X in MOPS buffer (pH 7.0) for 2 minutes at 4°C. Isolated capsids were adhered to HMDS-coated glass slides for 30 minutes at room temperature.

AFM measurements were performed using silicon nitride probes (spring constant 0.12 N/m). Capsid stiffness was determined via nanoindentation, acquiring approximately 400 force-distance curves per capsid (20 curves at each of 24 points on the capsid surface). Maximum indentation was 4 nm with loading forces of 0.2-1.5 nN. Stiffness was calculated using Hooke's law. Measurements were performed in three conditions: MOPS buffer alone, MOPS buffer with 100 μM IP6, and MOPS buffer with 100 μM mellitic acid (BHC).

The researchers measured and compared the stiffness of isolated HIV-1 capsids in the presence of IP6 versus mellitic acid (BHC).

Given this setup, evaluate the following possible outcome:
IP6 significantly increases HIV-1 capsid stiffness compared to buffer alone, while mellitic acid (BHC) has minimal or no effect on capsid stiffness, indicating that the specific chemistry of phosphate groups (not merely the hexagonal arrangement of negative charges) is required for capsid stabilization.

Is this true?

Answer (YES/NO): NO